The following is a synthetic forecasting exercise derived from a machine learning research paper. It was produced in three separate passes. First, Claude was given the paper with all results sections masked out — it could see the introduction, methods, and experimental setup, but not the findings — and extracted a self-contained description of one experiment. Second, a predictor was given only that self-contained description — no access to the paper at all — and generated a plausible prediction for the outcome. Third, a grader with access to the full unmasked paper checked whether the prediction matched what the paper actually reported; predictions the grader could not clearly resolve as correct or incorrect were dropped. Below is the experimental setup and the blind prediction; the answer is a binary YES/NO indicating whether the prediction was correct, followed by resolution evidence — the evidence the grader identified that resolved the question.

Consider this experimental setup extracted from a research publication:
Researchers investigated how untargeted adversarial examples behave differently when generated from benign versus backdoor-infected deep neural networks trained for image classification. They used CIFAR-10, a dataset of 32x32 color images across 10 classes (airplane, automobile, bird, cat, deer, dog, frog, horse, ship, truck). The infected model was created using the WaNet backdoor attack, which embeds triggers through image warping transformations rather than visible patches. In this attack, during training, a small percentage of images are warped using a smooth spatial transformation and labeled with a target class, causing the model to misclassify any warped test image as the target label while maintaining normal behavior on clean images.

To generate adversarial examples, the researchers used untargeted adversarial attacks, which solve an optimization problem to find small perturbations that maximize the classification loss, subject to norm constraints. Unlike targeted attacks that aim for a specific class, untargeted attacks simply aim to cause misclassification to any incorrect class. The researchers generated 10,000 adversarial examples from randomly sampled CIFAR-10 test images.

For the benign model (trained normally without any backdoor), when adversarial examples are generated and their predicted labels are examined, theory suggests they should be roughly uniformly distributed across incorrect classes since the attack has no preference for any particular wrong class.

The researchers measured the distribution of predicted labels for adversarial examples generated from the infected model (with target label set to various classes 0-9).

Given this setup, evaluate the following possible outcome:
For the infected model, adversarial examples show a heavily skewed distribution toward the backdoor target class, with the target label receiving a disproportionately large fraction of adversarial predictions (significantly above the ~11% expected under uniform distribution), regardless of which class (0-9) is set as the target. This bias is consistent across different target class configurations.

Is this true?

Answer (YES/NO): YES